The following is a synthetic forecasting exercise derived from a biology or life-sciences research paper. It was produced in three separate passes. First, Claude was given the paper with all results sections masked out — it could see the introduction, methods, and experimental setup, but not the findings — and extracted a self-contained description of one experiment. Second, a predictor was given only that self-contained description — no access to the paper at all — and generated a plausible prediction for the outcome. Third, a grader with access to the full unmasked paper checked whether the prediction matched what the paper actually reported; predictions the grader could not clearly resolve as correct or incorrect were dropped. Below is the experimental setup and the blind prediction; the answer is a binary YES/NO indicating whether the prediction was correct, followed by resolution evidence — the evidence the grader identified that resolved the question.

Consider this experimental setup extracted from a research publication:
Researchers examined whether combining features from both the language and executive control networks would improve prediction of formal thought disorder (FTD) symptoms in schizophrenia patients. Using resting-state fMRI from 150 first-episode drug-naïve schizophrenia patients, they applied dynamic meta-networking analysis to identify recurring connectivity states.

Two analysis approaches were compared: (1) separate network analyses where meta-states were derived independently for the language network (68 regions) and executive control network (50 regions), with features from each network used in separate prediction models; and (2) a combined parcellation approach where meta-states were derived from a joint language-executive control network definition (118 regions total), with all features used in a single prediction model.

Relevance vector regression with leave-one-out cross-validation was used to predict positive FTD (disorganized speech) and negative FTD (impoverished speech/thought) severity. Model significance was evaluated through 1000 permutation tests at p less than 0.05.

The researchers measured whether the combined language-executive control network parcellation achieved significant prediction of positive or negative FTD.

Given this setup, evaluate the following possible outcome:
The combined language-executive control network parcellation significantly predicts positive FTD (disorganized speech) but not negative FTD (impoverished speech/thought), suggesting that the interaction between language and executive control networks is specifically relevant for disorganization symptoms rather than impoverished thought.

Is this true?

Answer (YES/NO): NO